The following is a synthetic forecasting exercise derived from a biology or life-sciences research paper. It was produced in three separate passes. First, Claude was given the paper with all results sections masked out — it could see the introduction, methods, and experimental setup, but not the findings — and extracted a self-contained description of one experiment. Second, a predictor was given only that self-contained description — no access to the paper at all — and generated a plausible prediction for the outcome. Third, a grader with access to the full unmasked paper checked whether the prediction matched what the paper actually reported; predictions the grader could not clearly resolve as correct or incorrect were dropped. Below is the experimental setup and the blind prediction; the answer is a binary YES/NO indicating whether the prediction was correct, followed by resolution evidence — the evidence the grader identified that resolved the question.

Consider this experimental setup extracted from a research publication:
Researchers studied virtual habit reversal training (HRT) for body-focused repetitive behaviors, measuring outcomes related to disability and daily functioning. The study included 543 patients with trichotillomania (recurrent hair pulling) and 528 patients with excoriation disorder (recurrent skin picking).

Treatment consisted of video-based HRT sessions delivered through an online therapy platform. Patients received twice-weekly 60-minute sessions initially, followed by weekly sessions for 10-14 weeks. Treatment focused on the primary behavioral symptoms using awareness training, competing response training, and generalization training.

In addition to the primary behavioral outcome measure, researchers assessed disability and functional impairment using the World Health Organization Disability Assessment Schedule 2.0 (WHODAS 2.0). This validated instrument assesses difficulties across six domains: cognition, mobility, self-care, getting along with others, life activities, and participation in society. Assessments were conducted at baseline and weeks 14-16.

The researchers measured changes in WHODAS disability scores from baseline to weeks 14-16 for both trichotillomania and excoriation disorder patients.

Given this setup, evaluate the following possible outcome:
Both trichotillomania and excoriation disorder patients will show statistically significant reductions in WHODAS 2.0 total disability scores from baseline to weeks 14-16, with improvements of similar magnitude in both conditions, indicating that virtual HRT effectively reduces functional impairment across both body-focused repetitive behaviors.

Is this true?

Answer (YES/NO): YES